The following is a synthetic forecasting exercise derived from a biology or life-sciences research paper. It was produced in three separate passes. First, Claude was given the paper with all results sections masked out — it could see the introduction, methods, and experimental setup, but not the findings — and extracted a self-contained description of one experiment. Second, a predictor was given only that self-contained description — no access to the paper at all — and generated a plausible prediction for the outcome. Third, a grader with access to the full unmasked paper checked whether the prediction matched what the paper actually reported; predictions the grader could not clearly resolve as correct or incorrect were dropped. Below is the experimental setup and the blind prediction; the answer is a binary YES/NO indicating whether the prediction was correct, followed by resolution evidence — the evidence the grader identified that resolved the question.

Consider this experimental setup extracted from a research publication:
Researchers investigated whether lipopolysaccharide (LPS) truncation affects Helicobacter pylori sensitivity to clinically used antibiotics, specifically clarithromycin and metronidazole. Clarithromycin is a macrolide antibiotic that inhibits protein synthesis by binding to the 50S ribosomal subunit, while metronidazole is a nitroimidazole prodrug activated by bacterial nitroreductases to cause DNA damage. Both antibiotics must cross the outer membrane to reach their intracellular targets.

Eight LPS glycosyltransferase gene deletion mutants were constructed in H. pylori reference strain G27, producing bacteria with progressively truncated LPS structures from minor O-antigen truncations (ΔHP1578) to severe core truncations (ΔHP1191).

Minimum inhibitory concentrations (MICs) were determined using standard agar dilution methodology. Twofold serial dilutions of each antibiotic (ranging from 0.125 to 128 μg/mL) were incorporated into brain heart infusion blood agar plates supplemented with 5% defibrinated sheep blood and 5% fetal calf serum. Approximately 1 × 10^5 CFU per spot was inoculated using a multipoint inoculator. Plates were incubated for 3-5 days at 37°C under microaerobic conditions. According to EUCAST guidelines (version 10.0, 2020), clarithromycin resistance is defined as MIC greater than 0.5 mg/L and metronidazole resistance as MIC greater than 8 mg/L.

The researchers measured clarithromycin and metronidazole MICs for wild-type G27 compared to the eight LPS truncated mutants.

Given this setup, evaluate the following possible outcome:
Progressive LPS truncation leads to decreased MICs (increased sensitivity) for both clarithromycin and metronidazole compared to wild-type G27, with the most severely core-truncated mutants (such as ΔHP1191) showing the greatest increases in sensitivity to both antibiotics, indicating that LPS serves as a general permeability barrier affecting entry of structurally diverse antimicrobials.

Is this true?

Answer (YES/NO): NO